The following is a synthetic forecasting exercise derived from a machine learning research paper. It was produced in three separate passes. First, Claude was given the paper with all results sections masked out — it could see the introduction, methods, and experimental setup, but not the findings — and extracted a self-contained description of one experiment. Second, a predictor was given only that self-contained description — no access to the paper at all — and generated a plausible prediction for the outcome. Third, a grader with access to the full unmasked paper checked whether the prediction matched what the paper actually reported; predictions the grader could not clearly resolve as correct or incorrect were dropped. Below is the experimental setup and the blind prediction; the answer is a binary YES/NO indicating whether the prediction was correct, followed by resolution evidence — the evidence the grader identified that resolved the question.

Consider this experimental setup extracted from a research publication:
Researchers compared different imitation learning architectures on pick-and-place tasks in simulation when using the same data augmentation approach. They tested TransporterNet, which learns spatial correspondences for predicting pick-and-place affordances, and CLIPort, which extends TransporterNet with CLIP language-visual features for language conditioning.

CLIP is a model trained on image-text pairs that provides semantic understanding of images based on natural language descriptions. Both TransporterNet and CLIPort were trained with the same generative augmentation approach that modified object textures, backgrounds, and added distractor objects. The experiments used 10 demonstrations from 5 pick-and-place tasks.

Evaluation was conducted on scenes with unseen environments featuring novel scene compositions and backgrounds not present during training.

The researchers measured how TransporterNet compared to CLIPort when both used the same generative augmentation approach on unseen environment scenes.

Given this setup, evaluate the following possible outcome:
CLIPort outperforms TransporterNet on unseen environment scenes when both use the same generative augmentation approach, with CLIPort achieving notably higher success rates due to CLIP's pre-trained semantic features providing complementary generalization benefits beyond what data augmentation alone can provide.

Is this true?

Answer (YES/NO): NO